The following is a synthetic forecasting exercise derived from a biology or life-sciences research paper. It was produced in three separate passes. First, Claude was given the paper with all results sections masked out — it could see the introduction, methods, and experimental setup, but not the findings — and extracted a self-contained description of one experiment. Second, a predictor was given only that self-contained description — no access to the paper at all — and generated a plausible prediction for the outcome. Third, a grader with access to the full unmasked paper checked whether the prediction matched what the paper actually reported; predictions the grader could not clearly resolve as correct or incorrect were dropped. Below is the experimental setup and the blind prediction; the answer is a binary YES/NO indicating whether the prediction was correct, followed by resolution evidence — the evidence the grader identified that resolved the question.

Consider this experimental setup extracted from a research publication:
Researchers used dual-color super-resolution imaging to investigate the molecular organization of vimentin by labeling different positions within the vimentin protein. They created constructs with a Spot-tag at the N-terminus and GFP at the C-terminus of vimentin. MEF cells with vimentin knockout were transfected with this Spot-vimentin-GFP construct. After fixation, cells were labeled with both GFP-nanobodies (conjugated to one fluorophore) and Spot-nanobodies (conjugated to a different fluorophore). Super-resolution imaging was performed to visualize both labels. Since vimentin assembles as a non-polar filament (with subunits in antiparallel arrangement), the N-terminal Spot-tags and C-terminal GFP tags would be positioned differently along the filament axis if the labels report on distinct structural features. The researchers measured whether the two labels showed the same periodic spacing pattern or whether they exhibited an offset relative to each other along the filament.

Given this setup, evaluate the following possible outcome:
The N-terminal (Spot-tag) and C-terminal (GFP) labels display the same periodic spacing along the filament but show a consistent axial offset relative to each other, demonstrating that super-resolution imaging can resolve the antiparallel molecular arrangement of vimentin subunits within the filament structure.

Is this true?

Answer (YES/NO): NO